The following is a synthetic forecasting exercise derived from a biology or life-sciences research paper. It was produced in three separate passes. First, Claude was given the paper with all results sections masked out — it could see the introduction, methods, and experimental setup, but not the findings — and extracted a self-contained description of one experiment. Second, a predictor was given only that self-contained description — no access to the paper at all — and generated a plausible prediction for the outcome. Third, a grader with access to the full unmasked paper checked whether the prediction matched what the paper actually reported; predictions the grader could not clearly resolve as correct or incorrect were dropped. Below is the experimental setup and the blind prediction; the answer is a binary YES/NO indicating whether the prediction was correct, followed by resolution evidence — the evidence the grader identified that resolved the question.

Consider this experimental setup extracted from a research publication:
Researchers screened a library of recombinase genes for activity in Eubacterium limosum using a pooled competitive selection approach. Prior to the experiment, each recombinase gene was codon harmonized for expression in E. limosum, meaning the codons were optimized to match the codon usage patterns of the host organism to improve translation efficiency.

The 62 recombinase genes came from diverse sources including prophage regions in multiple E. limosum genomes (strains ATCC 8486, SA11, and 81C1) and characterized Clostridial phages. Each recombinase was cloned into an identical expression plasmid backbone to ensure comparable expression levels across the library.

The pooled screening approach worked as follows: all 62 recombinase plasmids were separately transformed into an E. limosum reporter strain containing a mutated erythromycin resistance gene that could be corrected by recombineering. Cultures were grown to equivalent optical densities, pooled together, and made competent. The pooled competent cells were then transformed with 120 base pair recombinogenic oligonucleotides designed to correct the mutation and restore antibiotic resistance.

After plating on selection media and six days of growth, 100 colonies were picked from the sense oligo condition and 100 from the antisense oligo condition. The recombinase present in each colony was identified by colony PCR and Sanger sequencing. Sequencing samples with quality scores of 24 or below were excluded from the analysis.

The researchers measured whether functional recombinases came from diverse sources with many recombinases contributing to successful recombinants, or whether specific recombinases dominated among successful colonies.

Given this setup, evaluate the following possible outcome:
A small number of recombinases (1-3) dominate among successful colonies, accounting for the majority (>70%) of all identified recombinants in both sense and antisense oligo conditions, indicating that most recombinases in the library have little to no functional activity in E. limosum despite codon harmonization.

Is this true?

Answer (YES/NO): NO